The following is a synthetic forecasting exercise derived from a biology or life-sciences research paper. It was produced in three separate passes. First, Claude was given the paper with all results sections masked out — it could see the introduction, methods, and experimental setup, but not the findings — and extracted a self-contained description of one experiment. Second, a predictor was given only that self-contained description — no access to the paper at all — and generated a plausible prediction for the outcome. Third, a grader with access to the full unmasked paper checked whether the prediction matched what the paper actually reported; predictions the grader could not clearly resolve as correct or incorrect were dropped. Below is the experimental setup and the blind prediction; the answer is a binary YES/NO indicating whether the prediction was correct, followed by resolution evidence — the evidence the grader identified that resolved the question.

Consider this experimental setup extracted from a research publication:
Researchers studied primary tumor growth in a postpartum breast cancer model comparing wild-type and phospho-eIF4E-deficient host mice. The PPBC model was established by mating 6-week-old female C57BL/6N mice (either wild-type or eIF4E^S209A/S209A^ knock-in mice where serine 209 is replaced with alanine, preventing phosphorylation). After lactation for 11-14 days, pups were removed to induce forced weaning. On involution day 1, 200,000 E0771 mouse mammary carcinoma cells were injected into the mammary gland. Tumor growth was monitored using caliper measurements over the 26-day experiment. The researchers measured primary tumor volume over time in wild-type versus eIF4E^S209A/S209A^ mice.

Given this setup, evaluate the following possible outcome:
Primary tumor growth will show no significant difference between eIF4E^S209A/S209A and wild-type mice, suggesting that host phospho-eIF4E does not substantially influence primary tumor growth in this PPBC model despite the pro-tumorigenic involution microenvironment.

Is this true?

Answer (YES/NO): YES